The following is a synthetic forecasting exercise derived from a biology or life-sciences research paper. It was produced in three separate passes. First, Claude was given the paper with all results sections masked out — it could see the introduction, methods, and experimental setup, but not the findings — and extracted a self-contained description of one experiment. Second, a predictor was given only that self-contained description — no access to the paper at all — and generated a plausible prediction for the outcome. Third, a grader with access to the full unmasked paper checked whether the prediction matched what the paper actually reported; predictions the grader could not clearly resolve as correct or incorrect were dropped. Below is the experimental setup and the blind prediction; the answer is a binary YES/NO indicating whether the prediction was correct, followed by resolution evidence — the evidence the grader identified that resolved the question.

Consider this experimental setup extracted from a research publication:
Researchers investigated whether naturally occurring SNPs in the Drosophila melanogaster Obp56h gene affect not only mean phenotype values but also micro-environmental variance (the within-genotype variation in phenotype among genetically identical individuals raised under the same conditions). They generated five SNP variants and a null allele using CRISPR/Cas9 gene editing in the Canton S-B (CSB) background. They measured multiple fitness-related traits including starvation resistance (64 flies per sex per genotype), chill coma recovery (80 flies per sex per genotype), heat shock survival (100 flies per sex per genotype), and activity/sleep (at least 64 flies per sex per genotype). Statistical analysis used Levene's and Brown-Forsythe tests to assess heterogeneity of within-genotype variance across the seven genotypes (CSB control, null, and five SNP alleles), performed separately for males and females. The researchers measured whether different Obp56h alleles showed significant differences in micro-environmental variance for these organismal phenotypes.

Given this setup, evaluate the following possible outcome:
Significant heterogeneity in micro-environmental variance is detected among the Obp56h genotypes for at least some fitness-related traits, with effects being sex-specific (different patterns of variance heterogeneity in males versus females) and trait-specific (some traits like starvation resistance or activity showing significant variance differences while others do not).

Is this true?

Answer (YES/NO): YES